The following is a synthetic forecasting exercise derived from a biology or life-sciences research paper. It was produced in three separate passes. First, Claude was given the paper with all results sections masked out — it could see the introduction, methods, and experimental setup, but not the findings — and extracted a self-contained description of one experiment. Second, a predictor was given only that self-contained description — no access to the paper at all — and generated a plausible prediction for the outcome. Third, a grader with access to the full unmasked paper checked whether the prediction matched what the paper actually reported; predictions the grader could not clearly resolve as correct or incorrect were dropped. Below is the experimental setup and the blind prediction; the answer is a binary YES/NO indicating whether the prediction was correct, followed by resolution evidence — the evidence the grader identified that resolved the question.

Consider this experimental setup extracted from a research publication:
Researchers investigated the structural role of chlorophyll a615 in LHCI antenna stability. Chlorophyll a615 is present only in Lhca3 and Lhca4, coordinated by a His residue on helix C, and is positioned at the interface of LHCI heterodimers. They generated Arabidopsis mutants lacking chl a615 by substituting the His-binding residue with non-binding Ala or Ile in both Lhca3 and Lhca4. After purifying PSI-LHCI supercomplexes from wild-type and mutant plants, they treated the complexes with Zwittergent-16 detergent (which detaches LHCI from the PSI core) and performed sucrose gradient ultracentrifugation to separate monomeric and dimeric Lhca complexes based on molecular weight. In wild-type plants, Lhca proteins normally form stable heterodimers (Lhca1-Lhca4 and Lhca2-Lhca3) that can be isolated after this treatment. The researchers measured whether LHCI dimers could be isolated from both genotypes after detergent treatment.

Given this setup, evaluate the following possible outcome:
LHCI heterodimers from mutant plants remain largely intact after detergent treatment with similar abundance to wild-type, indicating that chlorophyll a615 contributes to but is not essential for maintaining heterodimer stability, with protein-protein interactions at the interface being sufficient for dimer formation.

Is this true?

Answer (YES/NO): NO